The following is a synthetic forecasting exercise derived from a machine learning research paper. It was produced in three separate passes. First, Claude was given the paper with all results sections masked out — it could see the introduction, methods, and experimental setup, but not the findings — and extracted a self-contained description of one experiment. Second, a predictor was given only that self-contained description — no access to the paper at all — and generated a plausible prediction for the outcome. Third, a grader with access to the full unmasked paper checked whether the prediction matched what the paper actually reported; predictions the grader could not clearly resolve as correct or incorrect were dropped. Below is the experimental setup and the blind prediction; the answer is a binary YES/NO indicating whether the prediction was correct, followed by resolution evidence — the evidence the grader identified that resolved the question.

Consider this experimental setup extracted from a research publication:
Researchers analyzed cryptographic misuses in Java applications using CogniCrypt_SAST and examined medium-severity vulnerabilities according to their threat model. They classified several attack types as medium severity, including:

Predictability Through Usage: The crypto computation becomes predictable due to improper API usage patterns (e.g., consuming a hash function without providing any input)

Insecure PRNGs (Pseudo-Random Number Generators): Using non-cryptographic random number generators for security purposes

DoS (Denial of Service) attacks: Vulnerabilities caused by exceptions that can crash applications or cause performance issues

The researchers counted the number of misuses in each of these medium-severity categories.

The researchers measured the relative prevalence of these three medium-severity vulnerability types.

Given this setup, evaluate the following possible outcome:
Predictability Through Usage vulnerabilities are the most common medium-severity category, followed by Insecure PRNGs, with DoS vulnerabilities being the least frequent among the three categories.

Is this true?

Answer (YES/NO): YES